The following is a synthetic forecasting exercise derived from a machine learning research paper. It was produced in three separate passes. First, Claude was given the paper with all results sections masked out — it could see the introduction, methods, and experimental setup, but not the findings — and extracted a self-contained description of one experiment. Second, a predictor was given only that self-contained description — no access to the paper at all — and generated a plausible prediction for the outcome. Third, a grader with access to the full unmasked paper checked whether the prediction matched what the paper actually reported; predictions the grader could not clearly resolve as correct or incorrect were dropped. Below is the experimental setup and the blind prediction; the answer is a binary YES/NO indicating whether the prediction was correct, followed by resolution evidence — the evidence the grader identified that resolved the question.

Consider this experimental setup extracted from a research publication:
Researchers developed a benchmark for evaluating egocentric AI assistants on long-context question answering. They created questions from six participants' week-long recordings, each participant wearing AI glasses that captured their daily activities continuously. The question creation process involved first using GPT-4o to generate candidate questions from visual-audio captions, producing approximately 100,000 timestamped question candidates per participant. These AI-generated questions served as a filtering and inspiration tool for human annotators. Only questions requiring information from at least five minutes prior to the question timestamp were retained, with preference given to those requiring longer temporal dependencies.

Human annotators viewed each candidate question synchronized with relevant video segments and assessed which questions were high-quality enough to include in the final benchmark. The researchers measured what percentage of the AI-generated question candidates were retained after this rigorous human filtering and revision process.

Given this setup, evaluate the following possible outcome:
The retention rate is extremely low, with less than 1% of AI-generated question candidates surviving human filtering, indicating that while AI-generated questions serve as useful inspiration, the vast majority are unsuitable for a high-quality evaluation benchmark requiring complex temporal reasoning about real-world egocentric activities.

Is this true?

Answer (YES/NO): YES